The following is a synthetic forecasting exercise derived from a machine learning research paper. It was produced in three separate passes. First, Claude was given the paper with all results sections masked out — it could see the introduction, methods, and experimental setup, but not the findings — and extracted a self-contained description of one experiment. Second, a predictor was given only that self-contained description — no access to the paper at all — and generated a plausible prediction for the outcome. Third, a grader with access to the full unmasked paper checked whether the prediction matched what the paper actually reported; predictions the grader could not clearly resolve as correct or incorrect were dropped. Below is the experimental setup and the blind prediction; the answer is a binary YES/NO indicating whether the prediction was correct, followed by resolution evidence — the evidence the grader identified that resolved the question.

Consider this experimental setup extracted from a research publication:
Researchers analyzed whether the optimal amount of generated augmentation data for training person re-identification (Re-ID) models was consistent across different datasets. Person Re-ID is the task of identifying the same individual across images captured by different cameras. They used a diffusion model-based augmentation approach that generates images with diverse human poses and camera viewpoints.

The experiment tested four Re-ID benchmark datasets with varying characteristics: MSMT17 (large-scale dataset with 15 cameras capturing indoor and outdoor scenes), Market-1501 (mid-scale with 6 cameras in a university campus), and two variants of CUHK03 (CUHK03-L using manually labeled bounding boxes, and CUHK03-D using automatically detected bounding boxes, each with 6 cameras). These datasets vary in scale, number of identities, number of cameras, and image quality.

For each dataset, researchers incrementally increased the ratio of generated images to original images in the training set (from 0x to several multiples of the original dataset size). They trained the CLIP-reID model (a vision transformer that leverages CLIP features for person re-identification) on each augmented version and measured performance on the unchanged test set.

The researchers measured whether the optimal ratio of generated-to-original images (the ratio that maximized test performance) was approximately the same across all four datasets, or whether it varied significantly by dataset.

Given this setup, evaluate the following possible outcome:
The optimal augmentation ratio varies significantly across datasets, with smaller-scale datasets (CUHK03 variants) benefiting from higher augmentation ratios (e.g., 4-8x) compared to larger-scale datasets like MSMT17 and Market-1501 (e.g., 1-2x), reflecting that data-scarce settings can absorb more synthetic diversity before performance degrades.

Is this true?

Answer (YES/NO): NO